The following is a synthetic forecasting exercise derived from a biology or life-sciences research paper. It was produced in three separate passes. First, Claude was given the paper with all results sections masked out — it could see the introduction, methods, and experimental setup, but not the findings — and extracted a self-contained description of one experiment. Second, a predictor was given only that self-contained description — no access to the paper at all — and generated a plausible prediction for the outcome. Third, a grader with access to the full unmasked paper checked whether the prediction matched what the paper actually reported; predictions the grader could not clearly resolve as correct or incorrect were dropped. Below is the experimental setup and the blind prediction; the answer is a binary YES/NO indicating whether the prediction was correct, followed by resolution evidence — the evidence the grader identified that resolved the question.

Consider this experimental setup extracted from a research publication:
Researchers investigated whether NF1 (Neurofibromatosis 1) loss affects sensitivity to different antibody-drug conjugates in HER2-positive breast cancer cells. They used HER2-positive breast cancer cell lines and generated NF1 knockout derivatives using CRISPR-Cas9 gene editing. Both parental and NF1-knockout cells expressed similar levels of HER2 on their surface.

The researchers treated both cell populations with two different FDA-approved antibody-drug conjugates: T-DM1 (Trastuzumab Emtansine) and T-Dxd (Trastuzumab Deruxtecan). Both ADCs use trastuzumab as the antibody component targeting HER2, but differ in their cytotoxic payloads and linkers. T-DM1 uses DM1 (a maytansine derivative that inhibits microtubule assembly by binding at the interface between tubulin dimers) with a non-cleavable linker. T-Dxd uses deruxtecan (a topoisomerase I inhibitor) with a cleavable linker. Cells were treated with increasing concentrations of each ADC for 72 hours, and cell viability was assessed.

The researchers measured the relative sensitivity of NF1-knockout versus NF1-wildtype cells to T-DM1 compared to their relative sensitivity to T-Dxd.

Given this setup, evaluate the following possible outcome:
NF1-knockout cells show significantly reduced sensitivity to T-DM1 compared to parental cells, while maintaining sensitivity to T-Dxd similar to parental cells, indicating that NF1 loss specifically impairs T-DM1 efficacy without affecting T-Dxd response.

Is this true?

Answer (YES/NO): NO